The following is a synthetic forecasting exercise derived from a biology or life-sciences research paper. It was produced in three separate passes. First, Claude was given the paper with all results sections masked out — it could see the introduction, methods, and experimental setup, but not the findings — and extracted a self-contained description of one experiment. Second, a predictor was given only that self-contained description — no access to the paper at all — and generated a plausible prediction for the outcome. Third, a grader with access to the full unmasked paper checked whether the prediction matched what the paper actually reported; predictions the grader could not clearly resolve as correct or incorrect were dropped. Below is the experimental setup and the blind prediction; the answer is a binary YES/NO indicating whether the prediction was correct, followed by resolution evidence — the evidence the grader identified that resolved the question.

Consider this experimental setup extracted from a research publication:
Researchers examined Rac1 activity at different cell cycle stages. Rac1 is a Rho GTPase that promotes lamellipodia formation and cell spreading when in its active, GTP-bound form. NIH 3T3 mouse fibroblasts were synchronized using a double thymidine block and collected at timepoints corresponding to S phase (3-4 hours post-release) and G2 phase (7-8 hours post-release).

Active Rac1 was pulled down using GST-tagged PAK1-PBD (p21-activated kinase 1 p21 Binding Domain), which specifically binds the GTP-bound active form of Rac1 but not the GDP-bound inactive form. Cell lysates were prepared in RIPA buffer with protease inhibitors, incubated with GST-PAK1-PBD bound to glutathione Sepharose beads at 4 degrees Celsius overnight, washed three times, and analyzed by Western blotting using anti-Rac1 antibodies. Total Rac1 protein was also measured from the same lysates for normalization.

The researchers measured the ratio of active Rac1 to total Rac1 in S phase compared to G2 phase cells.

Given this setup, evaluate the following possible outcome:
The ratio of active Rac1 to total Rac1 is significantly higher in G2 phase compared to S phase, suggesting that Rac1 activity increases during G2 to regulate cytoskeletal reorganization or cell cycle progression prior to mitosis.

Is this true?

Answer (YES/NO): YES